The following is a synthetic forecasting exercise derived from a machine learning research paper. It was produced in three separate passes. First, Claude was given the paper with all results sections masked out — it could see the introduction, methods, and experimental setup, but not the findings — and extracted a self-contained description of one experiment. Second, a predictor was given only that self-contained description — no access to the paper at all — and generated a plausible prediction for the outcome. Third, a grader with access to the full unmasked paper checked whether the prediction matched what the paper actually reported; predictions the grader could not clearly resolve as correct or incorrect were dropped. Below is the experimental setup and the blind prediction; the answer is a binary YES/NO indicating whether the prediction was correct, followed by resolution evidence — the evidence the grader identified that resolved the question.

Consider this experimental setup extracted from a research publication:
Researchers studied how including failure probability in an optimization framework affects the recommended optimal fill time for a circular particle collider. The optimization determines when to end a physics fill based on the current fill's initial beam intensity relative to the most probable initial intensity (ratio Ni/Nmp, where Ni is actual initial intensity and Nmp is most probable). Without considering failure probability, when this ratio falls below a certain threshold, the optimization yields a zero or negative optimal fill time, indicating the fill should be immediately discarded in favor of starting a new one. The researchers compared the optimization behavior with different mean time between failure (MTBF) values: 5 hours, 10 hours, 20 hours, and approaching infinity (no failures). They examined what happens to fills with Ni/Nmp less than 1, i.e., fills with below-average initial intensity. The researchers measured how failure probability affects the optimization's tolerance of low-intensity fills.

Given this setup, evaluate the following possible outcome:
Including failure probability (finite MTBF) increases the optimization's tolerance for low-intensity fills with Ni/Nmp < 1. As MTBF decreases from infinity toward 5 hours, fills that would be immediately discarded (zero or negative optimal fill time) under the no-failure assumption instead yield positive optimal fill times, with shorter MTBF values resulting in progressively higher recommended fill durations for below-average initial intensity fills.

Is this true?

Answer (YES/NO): YES